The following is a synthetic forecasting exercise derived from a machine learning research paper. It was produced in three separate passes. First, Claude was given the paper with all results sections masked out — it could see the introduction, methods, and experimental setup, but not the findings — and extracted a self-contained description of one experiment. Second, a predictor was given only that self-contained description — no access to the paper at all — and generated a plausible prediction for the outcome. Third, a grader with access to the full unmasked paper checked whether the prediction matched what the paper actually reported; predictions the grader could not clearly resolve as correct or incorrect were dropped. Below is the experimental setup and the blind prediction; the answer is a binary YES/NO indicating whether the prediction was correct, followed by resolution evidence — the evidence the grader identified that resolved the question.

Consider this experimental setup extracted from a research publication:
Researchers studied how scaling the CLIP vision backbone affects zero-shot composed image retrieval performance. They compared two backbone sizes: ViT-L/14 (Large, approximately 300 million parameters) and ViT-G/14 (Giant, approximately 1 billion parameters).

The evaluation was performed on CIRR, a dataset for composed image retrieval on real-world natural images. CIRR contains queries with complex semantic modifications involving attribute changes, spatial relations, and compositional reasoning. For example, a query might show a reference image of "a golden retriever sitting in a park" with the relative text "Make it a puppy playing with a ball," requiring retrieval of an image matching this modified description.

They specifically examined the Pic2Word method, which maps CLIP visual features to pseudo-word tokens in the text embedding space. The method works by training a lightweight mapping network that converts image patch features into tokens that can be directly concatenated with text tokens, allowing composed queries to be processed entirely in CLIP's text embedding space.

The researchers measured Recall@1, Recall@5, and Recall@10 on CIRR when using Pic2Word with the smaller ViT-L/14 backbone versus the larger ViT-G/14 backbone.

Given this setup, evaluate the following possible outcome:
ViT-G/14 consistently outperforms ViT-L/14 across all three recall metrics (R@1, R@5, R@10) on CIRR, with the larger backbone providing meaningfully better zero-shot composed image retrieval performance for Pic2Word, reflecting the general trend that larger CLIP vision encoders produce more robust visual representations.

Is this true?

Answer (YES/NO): YES